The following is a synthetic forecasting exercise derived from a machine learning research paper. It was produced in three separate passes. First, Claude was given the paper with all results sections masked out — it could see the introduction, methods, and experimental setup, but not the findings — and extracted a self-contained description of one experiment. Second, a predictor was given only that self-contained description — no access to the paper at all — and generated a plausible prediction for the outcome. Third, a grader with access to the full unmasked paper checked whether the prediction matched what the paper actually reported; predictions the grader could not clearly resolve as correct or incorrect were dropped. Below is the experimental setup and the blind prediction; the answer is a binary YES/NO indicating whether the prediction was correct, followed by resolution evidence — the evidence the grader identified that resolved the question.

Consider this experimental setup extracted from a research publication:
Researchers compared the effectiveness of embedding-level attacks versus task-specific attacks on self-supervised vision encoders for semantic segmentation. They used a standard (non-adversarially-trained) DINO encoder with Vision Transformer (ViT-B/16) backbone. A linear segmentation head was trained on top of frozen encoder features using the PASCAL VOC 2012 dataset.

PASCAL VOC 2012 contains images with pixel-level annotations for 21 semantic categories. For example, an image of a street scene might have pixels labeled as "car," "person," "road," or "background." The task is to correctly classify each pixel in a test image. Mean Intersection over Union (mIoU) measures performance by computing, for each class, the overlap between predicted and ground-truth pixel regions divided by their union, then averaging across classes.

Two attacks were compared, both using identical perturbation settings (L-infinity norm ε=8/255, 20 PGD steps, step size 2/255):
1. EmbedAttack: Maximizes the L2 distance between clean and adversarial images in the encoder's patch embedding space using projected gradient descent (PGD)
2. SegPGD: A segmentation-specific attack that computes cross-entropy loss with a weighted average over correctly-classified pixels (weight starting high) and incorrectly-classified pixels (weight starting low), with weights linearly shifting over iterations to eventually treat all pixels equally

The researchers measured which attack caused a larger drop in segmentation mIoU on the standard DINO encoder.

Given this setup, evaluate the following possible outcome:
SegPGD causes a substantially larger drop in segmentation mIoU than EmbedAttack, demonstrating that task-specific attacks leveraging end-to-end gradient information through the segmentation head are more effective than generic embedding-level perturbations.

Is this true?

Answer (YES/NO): NO